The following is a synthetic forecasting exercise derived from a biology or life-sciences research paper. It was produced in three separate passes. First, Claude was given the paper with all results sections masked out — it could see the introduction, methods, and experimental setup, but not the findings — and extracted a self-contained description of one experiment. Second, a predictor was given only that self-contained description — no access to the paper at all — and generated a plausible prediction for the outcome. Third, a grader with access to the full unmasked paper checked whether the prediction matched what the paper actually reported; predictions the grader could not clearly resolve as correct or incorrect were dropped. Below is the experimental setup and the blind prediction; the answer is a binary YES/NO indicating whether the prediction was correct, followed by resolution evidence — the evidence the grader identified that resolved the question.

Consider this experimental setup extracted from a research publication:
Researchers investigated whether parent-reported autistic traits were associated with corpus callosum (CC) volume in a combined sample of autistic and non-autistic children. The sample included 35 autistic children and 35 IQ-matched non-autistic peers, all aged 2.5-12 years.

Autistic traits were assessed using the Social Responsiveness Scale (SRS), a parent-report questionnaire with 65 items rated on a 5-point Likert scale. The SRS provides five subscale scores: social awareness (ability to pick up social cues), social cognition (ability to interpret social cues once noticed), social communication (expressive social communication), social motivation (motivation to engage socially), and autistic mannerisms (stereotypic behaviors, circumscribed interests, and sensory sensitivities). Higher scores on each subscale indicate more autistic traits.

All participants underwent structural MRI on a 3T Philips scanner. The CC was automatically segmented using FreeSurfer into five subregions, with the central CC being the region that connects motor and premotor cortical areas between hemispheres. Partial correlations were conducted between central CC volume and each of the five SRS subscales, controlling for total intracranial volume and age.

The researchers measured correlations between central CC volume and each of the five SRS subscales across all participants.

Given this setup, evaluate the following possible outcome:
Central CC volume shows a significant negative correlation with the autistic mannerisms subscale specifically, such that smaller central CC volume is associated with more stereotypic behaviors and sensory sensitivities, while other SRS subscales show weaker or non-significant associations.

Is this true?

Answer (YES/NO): YES